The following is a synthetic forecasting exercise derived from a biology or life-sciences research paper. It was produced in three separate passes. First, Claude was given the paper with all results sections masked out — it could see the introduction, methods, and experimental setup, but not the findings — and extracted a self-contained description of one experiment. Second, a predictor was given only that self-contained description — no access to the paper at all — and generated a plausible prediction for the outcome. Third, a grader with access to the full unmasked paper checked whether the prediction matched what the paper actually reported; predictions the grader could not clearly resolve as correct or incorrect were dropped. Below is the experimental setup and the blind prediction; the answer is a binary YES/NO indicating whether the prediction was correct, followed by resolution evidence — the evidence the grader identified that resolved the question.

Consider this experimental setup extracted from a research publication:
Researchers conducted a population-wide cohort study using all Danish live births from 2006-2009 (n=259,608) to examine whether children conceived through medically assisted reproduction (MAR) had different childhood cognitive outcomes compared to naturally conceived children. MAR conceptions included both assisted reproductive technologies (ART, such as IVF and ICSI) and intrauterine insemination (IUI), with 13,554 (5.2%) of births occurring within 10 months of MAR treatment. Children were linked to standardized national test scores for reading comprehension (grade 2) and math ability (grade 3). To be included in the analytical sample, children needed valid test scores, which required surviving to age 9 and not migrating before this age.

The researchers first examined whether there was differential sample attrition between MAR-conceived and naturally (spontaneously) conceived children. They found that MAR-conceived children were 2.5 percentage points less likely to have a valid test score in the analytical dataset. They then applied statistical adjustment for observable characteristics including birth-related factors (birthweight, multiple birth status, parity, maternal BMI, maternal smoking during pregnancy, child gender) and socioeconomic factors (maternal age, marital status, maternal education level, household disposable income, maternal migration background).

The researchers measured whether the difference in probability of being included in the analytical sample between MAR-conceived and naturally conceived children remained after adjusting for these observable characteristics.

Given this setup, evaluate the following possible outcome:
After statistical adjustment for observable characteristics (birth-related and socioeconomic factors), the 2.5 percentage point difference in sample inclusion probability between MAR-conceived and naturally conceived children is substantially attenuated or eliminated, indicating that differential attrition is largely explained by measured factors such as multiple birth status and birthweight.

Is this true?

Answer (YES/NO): YES